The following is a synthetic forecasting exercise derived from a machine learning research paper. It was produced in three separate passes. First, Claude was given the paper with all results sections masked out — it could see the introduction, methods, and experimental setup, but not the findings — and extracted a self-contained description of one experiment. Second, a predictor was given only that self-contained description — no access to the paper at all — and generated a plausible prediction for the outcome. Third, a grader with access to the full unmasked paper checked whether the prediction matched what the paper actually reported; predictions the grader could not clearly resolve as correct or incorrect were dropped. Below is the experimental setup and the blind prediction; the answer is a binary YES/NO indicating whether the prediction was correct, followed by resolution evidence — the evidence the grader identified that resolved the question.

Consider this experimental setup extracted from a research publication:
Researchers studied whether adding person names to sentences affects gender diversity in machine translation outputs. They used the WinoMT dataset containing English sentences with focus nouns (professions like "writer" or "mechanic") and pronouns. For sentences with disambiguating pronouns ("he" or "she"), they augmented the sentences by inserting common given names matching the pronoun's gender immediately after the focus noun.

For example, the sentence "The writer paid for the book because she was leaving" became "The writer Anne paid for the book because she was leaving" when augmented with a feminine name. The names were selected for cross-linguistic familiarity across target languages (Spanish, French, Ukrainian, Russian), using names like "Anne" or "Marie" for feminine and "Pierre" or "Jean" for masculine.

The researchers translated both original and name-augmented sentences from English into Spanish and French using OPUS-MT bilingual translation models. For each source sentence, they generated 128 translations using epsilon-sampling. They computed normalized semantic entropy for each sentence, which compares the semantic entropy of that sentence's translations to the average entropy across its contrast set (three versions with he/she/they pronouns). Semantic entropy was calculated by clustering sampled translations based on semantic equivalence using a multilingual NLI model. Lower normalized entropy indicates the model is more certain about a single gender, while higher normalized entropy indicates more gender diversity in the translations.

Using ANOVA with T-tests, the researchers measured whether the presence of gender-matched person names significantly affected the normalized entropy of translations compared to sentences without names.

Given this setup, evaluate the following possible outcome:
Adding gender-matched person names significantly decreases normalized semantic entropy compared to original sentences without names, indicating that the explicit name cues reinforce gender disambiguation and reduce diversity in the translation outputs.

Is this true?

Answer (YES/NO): NO